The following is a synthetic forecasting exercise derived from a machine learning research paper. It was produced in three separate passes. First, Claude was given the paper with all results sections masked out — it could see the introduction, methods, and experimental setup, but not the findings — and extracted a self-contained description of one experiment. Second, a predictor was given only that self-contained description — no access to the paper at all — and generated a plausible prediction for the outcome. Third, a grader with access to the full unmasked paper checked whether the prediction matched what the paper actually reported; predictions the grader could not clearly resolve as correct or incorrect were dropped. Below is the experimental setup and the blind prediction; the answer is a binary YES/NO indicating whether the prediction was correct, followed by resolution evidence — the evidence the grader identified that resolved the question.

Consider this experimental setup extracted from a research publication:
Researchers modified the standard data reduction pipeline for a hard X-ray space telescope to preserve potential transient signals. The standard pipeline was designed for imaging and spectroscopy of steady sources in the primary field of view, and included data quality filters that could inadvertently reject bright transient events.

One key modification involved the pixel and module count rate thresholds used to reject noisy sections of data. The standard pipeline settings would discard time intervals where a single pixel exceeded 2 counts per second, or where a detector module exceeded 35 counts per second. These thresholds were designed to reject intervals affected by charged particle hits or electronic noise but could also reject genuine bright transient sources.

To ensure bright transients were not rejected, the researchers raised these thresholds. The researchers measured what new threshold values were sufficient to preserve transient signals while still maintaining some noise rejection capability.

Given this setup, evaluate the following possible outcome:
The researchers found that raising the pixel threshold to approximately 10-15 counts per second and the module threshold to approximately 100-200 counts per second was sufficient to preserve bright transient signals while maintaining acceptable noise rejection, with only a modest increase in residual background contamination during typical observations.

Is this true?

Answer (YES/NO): NO